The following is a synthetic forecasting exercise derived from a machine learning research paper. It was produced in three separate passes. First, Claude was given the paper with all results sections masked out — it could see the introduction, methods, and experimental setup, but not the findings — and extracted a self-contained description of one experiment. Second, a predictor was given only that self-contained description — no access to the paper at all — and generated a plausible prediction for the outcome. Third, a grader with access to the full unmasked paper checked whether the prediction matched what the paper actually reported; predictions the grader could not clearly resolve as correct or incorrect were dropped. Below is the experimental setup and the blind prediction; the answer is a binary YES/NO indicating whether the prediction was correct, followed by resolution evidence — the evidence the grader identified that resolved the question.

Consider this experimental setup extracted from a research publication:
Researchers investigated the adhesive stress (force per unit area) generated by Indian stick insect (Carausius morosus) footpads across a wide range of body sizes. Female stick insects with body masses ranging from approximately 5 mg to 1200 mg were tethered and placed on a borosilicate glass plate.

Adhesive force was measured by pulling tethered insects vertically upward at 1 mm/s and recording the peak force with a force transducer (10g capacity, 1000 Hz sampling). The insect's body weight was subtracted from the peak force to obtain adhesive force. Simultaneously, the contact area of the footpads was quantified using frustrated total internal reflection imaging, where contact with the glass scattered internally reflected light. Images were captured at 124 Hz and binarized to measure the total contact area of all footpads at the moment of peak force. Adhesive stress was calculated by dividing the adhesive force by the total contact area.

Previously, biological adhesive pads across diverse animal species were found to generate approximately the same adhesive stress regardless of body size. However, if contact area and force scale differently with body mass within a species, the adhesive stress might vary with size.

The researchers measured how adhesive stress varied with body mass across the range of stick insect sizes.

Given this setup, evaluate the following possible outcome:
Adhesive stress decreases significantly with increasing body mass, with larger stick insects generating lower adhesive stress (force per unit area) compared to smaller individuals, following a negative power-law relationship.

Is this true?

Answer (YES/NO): YES